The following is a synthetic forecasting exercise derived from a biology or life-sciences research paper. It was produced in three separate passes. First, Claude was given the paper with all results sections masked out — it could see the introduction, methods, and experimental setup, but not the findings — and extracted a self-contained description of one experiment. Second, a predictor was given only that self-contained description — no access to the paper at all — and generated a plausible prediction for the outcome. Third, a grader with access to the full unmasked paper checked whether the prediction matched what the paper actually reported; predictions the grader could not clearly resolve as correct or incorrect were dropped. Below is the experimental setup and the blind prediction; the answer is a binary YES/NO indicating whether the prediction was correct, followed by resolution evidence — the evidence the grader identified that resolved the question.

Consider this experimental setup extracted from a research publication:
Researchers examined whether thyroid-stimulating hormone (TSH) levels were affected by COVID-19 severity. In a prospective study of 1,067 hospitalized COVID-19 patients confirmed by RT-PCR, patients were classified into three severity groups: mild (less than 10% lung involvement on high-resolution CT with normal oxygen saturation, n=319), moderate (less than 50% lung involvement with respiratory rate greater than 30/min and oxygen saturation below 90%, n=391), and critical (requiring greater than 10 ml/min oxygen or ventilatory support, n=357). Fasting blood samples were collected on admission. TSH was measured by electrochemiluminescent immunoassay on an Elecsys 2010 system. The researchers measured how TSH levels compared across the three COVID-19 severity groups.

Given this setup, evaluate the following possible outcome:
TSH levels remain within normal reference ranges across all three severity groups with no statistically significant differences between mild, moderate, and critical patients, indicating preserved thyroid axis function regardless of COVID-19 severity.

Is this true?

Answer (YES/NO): NO